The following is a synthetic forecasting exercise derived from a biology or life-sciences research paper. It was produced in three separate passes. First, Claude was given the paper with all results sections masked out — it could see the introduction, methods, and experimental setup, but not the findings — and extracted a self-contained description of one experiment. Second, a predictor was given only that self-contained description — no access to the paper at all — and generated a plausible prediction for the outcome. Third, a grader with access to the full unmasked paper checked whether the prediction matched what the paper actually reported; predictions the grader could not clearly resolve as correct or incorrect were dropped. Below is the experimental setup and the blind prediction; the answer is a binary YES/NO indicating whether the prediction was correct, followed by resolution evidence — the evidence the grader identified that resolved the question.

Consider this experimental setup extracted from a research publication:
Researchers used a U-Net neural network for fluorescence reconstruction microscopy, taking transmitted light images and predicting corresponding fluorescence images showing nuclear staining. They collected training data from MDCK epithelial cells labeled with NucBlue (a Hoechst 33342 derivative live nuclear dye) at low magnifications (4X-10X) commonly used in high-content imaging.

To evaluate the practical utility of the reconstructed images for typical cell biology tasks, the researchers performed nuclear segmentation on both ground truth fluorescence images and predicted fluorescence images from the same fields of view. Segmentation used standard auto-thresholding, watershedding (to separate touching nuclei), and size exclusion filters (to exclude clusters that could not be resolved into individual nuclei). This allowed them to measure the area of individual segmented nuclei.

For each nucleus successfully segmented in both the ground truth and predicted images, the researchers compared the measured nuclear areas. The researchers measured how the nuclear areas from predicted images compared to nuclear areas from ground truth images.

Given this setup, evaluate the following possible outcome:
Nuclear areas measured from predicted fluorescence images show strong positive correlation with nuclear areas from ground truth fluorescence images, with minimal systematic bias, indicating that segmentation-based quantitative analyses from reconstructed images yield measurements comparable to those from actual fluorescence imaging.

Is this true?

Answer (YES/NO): NO